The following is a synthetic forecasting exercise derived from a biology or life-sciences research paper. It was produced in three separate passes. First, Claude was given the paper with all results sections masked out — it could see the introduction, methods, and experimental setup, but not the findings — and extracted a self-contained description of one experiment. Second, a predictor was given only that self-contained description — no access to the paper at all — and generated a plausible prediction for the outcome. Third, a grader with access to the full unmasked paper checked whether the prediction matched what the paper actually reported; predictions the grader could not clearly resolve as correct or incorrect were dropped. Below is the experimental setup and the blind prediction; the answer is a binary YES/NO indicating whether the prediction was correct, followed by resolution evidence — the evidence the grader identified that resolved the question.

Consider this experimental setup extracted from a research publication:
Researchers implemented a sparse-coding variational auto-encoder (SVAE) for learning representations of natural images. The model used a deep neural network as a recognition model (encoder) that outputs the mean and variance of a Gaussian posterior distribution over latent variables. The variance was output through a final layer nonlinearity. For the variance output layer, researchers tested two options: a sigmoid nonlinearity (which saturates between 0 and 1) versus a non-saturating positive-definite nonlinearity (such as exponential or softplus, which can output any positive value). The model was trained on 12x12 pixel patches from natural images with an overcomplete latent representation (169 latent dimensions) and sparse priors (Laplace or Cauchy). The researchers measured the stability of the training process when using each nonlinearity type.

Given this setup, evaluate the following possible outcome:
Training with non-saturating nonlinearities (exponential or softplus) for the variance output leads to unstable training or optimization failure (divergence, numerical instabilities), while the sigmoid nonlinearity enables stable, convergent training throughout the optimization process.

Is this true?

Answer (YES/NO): YES